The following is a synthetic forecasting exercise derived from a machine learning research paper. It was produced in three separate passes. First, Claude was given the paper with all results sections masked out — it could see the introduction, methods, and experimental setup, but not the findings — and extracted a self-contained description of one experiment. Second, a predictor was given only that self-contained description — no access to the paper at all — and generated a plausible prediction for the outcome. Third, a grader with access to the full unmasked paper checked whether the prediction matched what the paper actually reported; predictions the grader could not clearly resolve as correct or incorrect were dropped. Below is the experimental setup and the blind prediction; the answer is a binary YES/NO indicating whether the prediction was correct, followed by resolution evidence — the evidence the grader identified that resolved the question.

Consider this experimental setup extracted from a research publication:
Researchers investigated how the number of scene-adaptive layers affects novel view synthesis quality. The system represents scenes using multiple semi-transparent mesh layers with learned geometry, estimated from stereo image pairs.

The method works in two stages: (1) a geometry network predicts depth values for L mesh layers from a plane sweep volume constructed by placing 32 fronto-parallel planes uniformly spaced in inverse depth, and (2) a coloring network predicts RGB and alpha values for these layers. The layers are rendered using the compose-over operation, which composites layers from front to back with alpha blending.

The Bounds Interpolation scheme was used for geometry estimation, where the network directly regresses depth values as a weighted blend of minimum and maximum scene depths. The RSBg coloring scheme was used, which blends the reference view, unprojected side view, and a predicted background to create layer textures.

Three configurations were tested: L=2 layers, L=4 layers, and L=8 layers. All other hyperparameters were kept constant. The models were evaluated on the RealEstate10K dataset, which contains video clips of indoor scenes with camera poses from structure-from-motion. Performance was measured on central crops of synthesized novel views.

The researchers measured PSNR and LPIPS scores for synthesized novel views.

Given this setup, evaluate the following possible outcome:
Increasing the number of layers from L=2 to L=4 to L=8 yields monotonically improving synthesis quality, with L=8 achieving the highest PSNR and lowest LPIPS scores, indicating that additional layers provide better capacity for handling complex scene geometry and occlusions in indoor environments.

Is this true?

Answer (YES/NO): NO